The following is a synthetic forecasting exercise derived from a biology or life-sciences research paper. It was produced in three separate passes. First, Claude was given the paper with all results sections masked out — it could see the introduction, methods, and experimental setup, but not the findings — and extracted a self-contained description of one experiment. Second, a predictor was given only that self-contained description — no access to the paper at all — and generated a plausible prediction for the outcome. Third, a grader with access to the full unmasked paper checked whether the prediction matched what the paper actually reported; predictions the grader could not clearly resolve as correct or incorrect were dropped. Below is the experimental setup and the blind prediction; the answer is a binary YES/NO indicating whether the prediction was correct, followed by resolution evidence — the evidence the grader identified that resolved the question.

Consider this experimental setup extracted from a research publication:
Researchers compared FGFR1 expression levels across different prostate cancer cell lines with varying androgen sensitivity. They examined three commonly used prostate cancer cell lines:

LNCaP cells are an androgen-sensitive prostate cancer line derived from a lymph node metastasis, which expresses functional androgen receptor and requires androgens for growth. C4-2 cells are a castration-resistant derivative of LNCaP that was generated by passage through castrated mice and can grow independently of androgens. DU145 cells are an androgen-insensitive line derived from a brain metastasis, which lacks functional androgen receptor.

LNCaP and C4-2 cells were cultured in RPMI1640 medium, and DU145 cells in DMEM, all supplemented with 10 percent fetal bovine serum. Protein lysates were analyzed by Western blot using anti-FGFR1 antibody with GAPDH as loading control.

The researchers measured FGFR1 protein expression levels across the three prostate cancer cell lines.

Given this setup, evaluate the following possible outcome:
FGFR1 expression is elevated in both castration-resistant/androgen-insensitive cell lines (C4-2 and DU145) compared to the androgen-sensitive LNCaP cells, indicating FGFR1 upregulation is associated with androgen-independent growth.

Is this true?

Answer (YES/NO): NO